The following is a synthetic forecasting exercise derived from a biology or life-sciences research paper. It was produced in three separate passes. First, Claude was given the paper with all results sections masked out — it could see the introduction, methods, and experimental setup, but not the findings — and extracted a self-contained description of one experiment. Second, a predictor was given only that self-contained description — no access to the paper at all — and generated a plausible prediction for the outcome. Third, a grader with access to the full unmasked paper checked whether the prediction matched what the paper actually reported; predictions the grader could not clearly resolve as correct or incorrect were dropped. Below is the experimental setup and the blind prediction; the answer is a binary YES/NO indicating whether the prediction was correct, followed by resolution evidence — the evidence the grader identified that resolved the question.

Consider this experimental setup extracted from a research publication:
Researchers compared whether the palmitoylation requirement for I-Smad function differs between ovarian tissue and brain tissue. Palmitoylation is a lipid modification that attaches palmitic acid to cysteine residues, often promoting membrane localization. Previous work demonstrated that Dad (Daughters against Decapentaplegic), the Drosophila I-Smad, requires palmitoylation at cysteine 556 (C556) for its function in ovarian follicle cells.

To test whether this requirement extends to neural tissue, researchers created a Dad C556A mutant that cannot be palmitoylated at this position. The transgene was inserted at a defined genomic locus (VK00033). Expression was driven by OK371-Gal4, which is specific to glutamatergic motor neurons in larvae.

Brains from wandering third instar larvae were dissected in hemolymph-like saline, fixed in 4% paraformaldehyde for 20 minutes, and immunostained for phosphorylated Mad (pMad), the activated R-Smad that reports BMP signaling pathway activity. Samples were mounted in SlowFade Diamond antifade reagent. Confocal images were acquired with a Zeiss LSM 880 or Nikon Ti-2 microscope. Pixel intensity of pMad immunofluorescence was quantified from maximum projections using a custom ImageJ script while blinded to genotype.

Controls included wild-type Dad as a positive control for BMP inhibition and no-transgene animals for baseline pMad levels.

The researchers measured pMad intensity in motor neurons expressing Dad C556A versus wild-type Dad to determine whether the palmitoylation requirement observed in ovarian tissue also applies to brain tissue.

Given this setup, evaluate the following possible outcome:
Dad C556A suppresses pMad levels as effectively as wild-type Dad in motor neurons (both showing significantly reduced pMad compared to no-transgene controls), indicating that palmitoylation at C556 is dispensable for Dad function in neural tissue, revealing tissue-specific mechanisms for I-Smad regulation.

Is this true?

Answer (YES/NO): YES